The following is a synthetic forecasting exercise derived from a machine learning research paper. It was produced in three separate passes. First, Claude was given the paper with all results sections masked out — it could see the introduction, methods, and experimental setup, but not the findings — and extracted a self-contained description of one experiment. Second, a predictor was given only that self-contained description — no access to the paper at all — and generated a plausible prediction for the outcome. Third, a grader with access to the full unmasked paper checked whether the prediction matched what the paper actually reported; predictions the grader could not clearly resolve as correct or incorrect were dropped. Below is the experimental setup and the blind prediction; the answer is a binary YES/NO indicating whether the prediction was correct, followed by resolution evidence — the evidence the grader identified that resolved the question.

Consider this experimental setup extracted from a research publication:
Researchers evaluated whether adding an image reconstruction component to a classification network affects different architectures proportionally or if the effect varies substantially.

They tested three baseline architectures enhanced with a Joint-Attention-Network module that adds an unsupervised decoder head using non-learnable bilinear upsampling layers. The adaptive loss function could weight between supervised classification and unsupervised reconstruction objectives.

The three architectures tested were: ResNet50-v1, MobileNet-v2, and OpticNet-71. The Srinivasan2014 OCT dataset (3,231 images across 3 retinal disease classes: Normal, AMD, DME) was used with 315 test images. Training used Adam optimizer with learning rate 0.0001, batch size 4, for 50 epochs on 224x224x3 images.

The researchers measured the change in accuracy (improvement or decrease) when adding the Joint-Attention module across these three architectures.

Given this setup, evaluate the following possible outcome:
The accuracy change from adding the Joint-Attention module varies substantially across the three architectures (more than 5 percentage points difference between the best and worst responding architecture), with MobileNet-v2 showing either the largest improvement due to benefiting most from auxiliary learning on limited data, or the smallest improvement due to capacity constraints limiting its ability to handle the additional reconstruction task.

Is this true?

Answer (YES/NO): NO